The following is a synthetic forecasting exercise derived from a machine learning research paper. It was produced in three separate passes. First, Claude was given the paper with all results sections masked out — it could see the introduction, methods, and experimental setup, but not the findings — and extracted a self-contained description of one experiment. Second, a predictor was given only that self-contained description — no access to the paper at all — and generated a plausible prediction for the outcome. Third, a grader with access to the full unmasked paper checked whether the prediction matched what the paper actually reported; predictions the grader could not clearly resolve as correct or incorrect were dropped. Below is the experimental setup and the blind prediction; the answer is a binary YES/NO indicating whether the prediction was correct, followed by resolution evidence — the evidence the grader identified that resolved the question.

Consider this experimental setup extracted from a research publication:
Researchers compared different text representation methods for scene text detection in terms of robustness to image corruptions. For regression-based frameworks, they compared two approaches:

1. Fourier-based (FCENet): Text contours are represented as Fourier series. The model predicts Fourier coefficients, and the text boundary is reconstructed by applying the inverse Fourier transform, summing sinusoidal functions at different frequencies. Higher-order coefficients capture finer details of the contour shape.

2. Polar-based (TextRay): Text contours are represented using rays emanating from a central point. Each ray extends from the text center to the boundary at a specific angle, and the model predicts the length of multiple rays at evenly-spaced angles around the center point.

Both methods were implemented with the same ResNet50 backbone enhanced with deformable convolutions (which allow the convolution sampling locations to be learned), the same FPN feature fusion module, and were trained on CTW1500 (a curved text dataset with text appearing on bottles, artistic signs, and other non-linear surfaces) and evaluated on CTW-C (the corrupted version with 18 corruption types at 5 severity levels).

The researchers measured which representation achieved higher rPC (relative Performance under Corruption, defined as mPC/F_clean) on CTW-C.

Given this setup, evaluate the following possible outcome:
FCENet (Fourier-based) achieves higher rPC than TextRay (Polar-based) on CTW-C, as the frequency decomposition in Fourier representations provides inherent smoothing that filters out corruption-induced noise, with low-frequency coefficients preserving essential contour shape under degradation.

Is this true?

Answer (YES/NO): NO